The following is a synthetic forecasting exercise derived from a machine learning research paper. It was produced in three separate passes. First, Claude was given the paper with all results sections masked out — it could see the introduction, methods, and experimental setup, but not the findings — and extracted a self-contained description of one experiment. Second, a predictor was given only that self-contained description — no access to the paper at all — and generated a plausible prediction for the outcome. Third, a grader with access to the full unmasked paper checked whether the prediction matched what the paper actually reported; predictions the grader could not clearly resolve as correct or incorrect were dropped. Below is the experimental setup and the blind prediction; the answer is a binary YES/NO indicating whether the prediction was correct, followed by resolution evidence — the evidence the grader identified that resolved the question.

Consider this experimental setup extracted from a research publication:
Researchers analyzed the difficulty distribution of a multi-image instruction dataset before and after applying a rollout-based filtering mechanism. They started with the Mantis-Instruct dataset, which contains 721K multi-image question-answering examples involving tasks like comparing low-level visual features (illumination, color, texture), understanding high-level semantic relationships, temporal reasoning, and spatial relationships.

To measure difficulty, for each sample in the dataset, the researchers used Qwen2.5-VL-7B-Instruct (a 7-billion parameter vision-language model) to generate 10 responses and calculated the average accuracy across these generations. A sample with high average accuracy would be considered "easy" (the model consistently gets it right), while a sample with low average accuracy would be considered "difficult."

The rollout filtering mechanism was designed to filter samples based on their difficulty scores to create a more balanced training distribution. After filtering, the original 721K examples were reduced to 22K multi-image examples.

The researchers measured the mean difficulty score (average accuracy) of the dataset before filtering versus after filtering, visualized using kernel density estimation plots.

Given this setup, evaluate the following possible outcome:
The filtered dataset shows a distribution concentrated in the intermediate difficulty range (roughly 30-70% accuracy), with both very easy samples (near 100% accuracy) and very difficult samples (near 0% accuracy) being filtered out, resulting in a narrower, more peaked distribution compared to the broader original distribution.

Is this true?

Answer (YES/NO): NO